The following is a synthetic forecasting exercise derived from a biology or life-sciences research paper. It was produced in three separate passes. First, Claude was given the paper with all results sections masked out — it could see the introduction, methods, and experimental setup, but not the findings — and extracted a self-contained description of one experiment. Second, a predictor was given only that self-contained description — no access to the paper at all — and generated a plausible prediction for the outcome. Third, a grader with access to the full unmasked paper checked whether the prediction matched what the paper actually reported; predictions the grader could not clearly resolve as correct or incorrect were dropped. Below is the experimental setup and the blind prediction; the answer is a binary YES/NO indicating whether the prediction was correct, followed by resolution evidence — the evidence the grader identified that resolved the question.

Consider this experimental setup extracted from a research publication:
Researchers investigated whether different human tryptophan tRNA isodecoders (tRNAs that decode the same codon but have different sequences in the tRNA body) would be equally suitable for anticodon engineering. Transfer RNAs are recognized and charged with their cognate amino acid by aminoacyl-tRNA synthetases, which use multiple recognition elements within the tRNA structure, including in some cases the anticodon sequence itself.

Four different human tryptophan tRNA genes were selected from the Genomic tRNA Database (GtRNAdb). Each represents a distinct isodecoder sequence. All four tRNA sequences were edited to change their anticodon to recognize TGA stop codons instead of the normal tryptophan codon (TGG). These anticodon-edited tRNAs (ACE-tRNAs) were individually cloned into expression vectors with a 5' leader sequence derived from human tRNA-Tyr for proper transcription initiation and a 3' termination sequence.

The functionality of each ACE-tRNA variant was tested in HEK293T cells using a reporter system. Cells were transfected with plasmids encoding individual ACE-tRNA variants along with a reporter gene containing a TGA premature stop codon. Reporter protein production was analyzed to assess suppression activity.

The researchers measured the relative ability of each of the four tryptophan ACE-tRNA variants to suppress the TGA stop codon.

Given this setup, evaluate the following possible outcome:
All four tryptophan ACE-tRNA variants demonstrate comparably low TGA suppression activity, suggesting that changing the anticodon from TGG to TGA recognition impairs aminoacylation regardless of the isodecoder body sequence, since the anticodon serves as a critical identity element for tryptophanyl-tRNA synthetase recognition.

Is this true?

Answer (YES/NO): NO